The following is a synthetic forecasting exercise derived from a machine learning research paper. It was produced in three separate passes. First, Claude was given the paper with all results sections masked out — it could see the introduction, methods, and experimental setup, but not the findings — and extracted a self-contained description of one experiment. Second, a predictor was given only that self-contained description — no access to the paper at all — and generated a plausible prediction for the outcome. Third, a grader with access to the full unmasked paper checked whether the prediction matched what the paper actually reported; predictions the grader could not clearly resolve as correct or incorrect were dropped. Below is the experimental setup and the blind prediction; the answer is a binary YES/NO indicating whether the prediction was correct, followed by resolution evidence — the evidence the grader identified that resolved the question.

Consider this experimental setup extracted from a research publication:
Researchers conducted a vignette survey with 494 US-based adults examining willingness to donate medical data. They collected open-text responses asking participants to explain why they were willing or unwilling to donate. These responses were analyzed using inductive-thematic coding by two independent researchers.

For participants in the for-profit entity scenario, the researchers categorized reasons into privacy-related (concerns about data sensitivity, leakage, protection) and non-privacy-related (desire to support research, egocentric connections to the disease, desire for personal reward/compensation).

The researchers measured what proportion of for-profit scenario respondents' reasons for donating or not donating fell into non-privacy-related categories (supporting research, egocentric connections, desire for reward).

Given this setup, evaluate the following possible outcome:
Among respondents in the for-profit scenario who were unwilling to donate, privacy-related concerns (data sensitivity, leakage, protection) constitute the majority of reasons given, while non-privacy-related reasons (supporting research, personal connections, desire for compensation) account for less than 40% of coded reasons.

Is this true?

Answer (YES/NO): NO